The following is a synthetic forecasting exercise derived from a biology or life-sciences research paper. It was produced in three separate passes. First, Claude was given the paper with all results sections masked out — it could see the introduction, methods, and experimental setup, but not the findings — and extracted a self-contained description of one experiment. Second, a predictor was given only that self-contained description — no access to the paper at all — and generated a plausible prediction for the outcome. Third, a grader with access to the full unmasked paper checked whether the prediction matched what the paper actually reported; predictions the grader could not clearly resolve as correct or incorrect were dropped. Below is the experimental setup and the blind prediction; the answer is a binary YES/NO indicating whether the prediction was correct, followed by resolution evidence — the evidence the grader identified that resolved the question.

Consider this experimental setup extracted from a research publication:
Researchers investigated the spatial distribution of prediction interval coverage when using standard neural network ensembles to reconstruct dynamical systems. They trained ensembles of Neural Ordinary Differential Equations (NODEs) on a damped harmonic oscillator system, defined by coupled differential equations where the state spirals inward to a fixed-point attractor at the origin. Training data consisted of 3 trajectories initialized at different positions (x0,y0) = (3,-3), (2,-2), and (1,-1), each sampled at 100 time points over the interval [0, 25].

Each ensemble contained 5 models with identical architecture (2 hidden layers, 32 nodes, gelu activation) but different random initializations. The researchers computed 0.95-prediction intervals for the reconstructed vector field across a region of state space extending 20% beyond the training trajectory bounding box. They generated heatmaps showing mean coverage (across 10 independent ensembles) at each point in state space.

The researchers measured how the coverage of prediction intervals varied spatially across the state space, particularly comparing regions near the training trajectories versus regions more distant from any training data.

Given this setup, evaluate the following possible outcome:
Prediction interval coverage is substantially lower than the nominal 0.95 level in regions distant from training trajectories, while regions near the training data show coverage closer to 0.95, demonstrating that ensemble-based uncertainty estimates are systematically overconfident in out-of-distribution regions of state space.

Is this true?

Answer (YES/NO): YES